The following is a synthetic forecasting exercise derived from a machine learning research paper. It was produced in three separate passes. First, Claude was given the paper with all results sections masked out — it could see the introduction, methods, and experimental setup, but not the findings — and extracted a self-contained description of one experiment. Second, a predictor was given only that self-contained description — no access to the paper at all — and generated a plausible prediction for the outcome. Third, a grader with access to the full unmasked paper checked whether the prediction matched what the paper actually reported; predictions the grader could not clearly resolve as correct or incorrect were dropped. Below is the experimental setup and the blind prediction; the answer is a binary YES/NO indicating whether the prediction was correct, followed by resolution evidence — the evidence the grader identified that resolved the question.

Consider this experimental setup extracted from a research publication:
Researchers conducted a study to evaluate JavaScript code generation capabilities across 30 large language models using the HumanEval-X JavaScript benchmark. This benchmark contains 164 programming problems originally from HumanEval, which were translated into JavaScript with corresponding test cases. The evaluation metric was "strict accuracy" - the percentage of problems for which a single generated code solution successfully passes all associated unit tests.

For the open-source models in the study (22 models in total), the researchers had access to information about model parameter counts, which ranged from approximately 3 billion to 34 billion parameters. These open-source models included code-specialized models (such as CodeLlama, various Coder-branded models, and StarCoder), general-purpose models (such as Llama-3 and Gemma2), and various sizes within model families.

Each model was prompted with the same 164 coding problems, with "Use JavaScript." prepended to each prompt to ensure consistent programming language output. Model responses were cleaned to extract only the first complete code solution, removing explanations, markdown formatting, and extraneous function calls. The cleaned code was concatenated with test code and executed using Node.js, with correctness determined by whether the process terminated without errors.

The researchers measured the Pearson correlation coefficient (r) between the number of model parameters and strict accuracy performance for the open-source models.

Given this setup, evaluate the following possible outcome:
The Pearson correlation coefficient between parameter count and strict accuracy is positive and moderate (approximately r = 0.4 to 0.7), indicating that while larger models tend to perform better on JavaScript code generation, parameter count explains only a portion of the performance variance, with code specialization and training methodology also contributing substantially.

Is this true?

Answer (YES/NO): NO